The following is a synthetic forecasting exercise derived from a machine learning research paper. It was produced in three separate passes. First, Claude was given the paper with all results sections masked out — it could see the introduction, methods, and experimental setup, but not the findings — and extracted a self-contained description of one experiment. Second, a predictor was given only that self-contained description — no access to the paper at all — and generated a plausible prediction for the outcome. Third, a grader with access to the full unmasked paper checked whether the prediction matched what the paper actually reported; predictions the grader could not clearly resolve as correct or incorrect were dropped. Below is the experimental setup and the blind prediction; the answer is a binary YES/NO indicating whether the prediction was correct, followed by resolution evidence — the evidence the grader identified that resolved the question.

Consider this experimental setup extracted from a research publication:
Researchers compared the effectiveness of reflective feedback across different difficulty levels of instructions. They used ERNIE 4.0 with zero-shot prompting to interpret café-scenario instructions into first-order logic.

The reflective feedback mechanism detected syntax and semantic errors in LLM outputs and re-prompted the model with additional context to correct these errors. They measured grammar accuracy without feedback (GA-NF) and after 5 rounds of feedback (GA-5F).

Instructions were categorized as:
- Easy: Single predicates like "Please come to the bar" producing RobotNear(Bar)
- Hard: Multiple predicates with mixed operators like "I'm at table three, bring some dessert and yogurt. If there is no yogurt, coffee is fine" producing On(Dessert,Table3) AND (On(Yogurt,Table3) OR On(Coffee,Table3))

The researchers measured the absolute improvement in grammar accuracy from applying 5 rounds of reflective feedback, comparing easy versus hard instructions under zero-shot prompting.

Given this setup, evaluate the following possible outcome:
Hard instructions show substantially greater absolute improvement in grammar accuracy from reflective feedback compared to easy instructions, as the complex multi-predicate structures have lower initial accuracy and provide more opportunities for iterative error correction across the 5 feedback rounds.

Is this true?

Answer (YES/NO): YES